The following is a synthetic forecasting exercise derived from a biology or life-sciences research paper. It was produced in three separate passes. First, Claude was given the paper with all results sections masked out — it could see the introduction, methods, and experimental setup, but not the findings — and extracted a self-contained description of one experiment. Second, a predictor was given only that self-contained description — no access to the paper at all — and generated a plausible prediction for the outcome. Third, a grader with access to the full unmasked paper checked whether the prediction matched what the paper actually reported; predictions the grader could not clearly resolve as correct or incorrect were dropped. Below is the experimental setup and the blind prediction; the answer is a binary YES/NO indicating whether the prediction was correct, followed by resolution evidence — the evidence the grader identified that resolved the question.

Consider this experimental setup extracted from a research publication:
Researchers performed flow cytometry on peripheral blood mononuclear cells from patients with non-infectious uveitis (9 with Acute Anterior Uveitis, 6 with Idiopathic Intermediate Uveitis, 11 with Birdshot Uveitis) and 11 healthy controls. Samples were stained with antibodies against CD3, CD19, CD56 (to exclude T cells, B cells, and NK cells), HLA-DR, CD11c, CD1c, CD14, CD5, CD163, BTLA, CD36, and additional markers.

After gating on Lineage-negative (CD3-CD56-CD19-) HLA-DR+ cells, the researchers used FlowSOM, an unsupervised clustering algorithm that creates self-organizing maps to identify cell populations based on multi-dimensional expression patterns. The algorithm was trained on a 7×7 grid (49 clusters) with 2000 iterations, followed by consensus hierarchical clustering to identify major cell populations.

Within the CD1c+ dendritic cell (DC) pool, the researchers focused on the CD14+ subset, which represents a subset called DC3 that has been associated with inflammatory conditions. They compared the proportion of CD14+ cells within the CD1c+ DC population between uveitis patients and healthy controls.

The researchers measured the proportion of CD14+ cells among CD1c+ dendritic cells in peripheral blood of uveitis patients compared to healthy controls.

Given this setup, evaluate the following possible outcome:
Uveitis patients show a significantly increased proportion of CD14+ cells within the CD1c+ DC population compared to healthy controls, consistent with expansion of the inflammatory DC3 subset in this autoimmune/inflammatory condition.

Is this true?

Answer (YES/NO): NO